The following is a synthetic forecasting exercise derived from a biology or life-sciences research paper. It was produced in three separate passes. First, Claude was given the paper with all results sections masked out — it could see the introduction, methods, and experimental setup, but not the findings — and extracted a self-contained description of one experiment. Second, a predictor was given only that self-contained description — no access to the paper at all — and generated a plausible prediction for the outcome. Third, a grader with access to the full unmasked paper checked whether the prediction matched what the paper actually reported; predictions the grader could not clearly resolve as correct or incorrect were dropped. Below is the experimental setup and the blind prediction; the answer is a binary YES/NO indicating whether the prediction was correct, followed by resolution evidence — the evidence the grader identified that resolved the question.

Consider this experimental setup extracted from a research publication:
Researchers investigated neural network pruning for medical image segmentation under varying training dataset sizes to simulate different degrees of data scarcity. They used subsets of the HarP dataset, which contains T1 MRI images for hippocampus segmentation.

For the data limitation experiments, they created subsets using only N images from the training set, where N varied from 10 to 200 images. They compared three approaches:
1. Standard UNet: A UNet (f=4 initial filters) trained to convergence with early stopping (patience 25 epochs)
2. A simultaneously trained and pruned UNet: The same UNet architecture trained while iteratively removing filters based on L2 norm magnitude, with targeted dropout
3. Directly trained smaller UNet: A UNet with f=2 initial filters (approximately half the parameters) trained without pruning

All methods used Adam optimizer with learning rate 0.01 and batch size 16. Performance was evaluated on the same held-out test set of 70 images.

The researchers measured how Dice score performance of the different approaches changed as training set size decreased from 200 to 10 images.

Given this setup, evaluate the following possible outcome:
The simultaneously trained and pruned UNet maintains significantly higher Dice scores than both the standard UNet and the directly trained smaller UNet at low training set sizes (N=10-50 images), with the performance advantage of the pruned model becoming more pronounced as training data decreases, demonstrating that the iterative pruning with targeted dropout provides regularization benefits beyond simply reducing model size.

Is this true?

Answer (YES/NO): YES